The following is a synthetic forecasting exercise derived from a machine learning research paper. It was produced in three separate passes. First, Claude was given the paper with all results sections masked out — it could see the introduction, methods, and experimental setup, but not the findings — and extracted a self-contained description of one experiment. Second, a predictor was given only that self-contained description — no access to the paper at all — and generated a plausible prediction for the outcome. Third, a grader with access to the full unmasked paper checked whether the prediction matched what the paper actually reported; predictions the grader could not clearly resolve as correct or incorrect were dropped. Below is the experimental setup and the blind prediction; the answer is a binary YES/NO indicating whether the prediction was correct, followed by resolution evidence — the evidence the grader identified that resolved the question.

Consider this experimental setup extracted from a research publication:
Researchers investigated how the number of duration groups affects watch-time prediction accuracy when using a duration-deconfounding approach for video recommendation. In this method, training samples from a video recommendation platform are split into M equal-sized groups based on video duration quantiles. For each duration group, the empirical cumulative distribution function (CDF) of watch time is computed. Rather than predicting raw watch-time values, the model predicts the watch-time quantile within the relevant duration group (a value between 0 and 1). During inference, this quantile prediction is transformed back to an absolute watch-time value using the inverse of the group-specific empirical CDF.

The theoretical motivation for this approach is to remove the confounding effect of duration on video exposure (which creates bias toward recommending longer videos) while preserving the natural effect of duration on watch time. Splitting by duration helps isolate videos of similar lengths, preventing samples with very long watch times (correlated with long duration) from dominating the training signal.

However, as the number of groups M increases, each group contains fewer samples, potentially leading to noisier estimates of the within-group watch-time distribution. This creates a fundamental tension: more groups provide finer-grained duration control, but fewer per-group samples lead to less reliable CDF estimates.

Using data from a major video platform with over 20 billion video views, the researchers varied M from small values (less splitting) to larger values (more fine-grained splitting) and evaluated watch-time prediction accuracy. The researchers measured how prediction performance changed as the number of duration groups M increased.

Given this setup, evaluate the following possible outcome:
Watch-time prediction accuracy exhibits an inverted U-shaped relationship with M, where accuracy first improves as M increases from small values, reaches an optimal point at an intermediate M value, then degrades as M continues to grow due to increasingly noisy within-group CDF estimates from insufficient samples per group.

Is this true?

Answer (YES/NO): YES